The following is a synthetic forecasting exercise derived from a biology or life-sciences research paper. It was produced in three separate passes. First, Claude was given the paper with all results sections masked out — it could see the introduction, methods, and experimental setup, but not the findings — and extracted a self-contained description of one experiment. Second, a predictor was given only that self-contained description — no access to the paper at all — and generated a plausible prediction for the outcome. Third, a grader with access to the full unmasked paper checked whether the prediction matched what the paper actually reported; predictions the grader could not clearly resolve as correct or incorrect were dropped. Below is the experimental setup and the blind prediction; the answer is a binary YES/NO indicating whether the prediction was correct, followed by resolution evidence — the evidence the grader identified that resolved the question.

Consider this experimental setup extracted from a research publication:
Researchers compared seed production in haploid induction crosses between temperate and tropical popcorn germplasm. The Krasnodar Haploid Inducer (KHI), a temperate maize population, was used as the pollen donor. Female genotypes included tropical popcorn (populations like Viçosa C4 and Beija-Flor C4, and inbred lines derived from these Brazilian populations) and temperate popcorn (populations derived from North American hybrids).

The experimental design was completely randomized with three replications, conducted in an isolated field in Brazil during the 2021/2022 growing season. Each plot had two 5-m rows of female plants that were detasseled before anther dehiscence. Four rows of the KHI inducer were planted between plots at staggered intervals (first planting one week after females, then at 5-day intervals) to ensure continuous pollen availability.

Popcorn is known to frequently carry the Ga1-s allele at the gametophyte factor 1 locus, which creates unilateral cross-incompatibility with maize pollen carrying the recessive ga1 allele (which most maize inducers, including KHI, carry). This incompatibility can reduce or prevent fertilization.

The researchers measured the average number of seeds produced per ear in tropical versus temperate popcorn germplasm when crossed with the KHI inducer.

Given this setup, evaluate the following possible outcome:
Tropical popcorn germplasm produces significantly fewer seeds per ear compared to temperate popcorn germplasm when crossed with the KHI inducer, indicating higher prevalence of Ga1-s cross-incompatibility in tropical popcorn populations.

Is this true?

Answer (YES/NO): NO